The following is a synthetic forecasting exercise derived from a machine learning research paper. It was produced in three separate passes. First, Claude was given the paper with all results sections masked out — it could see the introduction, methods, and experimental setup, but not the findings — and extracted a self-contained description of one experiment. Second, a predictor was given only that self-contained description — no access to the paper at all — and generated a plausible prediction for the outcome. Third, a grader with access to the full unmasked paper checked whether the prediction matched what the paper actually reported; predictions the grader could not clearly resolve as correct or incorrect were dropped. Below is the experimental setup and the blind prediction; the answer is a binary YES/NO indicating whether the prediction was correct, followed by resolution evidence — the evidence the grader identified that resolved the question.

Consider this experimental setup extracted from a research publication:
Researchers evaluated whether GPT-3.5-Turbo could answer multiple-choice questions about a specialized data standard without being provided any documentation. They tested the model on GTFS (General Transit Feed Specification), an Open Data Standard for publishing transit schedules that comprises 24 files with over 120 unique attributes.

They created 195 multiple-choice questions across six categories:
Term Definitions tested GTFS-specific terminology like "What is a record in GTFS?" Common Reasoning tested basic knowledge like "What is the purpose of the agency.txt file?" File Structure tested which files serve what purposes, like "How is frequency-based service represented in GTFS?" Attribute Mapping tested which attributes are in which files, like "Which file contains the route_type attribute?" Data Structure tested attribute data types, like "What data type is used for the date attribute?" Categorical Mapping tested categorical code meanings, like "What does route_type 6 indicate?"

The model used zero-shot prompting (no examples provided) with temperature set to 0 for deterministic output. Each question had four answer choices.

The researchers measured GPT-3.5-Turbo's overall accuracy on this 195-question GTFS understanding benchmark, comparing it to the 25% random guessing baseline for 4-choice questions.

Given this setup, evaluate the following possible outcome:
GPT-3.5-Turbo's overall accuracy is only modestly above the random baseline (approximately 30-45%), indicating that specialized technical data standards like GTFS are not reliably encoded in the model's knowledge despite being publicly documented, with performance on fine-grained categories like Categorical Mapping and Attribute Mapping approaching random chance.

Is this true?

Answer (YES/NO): NO